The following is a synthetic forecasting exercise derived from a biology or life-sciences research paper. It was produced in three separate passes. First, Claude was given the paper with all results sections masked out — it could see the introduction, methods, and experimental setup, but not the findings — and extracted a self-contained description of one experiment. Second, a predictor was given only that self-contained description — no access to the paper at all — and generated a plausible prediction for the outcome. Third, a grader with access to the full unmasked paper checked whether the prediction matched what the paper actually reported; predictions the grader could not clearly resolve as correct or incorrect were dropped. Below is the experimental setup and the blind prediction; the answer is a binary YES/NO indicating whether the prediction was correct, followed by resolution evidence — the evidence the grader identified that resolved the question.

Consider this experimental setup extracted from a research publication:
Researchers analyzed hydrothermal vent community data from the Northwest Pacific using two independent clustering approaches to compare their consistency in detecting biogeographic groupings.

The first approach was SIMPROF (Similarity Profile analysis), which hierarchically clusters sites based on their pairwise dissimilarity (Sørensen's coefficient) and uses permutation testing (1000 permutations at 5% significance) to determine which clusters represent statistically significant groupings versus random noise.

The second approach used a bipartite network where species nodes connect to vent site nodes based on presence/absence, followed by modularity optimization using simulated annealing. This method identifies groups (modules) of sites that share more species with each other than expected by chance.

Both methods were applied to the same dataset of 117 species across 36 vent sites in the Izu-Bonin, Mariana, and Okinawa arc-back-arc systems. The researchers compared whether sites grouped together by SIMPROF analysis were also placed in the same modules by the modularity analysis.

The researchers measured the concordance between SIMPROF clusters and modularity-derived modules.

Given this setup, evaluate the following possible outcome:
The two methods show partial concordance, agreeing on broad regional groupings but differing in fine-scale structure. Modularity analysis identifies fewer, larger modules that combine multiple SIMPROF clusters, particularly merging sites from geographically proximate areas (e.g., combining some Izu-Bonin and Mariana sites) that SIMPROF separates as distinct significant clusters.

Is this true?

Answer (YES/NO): NO